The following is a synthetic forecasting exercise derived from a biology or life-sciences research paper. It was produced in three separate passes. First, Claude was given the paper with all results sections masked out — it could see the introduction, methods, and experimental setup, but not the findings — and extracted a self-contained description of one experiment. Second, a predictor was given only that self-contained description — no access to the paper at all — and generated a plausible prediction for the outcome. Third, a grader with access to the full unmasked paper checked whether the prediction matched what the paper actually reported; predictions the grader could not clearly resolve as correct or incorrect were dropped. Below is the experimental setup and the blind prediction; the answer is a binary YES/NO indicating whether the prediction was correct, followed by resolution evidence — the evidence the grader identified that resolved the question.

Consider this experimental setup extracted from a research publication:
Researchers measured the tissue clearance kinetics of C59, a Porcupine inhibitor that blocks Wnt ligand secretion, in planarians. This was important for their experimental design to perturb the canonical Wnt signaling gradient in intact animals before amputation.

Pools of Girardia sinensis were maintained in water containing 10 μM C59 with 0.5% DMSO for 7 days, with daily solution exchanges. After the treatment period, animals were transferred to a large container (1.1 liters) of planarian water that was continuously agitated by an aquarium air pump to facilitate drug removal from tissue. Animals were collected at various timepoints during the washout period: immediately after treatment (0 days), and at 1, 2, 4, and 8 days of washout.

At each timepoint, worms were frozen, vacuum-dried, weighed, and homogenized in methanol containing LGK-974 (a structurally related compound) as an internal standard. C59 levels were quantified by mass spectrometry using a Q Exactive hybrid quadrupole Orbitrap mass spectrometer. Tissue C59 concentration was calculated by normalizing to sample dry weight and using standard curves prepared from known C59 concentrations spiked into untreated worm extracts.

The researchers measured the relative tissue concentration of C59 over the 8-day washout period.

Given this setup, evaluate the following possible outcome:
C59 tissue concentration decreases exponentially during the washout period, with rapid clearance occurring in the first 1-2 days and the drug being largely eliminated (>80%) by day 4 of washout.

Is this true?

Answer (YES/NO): YES